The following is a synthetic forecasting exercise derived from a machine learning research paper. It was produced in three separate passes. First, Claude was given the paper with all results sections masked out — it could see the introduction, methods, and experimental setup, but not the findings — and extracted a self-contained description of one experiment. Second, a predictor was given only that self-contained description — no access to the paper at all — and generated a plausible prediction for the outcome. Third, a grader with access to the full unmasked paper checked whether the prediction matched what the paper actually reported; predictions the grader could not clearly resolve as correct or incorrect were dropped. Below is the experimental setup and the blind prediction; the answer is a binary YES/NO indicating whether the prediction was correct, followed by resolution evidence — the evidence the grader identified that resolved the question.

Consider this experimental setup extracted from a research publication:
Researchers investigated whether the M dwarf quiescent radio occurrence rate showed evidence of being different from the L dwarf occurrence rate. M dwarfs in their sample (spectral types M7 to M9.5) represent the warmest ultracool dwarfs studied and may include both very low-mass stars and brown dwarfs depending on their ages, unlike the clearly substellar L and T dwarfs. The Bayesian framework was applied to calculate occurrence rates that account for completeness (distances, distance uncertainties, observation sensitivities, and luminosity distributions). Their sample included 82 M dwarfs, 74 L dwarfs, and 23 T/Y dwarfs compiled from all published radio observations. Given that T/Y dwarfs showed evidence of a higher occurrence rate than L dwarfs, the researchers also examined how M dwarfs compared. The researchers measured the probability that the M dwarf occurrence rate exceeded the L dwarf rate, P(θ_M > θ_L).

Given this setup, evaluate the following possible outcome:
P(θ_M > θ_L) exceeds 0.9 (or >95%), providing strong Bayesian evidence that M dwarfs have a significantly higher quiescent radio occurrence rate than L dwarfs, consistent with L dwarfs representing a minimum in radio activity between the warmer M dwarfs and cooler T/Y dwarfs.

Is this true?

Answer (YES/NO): NO